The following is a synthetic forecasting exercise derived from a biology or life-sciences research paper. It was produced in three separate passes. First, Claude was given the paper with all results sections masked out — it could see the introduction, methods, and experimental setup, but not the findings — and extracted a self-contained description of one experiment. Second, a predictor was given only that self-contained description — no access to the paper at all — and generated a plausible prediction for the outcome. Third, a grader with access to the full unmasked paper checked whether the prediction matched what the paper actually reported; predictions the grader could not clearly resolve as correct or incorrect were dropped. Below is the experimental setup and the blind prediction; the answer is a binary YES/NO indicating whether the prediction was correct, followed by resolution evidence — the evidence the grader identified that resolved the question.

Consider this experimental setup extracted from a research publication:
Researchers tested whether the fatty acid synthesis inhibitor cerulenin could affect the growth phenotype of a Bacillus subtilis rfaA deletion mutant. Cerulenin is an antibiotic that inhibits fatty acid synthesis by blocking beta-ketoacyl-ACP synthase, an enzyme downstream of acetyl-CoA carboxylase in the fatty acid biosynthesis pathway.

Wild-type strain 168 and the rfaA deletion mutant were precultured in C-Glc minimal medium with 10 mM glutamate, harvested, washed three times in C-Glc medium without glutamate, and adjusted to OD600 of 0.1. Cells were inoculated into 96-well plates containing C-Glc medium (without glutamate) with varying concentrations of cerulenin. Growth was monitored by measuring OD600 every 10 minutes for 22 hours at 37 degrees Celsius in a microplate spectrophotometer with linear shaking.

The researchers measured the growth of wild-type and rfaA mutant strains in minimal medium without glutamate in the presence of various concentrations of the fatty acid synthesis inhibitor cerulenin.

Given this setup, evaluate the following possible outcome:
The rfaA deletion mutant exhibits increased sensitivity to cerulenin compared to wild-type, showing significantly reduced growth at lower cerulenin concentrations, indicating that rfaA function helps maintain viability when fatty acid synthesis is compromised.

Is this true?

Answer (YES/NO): NO